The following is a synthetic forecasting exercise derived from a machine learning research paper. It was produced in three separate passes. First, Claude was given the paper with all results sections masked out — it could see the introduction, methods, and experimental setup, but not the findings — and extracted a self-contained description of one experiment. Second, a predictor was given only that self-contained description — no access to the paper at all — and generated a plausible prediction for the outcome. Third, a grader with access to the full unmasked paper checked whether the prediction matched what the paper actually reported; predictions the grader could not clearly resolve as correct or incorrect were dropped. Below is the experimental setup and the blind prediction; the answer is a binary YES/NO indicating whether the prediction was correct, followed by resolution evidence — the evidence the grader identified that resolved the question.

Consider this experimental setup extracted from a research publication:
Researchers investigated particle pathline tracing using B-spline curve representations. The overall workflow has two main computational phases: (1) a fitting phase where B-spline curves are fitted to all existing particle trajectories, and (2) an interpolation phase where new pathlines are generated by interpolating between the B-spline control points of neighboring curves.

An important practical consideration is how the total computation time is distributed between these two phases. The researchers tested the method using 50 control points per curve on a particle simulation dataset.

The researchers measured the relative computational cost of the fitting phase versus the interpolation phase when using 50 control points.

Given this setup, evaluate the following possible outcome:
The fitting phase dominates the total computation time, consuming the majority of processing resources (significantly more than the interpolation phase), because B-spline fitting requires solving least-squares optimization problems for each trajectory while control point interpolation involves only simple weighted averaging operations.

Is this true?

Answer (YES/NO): YES